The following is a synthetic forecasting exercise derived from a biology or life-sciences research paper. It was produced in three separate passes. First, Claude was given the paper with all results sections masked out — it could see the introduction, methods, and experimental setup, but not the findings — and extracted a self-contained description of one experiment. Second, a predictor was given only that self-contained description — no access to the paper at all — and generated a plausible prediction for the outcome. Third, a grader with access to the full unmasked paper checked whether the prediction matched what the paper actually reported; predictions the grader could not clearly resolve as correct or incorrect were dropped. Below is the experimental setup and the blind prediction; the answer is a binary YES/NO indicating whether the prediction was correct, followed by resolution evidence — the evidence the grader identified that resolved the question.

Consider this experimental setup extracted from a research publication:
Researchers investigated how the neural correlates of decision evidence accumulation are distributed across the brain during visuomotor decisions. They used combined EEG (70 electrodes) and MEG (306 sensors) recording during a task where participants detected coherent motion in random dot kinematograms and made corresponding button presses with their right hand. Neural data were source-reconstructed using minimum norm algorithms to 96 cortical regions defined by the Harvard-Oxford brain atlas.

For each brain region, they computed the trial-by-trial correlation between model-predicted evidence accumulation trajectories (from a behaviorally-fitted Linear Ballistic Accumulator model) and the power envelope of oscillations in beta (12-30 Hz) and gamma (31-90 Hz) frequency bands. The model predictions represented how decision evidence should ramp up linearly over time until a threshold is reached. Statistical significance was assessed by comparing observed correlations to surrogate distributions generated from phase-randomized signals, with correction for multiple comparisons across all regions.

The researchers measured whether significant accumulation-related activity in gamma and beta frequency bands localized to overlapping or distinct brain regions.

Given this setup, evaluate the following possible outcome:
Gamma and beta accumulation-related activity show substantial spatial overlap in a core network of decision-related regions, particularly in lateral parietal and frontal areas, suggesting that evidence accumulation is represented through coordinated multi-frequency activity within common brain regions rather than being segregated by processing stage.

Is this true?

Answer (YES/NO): NO